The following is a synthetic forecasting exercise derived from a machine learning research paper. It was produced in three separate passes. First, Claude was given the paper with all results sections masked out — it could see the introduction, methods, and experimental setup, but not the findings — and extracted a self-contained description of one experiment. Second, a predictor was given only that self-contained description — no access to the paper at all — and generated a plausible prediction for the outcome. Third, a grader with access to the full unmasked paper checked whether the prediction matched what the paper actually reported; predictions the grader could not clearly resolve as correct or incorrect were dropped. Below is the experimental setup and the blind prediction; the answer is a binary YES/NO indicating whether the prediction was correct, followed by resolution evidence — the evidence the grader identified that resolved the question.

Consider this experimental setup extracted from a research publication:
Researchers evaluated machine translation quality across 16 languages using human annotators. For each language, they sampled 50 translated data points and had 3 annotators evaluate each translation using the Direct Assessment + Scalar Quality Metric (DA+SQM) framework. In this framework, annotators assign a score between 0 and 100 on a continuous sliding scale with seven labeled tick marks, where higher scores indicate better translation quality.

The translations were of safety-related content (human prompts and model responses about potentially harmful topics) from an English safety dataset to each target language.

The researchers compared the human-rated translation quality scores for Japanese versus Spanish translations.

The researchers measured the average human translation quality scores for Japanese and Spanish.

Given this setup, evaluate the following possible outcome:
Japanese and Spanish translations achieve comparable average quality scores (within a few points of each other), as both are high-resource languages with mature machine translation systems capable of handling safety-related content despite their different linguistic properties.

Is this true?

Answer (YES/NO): NO